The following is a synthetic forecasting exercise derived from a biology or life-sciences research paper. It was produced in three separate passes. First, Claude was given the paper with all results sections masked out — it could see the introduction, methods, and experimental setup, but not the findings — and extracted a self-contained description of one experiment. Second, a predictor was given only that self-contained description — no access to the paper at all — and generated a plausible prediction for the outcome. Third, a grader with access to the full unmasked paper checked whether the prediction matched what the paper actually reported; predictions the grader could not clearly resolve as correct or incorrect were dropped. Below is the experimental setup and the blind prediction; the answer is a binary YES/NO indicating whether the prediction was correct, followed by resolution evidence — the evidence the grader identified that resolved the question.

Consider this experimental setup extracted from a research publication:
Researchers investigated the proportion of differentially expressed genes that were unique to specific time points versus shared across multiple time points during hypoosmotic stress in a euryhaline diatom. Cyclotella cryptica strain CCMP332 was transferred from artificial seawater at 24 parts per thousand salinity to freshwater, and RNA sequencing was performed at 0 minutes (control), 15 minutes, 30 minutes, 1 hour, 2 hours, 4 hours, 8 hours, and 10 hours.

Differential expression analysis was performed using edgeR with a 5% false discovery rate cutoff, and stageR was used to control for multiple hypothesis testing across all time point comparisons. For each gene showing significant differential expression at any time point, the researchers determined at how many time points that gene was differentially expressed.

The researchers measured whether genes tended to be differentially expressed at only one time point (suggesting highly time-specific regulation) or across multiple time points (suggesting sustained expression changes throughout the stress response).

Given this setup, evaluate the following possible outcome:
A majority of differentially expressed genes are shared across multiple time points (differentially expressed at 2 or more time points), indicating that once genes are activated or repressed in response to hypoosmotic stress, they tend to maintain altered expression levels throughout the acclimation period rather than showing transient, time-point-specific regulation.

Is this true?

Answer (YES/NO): NO